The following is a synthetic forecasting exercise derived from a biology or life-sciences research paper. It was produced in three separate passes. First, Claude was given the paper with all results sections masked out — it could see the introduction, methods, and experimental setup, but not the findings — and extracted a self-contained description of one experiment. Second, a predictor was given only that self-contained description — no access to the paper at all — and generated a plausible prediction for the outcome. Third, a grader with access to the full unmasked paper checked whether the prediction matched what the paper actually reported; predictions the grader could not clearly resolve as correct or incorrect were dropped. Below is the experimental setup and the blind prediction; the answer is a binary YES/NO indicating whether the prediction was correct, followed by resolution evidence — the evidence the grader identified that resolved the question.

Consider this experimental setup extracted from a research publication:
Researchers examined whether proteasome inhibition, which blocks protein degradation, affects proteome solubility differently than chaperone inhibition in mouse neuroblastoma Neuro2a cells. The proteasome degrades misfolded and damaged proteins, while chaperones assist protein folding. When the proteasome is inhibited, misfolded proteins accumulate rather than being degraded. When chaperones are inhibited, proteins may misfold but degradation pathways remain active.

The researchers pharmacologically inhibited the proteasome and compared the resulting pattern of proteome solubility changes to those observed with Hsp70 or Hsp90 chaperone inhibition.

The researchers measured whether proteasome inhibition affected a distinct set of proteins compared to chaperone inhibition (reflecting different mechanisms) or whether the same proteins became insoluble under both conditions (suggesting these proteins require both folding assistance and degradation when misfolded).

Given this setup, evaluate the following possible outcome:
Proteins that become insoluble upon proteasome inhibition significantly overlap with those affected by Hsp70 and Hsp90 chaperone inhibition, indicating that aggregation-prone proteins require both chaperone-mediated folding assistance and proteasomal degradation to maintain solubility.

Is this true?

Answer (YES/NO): NO